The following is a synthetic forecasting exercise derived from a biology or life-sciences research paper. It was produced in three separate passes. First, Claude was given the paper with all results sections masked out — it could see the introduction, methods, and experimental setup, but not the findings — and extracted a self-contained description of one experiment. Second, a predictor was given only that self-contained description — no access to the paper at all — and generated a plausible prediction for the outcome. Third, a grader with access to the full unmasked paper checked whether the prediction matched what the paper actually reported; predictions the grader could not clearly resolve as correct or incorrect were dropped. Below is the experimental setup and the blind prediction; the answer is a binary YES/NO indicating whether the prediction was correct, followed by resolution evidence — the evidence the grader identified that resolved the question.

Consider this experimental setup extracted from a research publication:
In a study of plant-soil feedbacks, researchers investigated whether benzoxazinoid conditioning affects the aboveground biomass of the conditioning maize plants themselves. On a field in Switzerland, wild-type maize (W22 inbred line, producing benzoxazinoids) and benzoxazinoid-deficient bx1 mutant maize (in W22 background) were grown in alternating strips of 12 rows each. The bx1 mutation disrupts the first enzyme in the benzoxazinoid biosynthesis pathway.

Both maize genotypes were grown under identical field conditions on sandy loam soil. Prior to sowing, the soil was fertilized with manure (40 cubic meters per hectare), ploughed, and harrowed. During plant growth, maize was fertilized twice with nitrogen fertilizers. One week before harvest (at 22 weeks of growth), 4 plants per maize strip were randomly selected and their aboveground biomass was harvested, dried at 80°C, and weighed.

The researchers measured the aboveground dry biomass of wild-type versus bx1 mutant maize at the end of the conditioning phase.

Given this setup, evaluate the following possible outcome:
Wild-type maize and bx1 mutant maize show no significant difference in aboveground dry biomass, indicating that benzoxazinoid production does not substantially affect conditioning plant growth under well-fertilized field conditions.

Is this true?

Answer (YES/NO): YES